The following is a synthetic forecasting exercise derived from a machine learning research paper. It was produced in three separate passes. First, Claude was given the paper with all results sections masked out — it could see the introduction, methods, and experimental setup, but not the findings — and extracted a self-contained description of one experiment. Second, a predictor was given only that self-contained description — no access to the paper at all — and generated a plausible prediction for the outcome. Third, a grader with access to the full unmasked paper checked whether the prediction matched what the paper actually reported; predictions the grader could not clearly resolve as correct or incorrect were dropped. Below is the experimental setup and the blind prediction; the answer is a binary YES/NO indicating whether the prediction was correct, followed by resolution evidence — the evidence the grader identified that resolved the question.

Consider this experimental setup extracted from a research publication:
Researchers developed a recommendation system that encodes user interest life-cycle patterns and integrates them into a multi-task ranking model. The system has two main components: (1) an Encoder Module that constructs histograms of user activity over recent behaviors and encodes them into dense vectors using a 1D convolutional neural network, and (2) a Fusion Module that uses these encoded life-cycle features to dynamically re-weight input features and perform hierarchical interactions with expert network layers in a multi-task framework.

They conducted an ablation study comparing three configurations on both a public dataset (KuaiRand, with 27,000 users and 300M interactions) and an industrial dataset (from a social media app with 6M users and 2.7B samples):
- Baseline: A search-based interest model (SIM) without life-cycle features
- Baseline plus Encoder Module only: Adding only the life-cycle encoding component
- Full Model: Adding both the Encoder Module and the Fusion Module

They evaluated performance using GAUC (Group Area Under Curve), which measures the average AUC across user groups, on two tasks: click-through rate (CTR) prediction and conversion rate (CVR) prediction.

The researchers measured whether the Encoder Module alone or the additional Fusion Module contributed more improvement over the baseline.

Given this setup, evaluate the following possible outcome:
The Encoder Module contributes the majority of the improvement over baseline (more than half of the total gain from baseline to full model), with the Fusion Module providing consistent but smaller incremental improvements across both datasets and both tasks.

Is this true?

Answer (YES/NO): YES